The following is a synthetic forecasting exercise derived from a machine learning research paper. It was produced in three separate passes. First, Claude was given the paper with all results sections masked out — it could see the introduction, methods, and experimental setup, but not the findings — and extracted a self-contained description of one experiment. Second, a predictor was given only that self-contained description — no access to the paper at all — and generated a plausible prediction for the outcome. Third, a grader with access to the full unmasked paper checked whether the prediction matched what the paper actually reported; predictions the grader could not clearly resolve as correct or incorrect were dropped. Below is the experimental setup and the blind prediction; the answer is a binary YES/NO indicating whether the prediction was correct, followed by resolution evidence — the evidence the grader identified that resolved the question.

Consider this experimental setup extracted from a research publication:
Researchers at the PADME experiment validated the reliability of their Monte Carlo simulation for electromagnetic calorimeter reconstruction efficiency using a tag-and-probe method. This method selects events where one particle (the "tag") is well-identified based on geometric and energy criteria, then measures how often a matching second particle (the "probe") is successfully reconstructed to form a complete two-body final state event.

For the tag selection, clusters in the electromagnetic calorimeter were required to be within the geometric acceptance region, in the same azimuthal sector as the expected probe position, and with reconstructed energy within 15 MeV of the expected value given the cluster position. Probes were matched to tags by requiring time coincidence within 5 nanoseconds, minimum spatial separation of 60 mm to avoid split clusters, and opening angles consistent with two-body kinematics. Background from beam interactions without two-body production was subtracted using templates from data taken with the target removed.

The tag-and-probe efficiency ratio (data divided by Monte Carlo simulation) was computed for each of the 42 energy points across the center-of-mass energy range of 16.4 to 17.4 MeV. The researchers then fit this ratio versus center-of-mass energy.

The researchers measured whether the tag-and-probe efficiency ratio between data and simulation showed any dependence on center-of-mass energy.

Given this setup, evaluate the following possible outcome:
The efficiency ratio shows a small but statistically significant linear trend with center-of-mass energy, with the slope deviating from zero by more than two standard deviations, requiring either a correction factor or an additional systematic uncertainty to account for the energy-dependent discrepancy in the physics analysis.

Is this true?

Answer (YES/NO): NO